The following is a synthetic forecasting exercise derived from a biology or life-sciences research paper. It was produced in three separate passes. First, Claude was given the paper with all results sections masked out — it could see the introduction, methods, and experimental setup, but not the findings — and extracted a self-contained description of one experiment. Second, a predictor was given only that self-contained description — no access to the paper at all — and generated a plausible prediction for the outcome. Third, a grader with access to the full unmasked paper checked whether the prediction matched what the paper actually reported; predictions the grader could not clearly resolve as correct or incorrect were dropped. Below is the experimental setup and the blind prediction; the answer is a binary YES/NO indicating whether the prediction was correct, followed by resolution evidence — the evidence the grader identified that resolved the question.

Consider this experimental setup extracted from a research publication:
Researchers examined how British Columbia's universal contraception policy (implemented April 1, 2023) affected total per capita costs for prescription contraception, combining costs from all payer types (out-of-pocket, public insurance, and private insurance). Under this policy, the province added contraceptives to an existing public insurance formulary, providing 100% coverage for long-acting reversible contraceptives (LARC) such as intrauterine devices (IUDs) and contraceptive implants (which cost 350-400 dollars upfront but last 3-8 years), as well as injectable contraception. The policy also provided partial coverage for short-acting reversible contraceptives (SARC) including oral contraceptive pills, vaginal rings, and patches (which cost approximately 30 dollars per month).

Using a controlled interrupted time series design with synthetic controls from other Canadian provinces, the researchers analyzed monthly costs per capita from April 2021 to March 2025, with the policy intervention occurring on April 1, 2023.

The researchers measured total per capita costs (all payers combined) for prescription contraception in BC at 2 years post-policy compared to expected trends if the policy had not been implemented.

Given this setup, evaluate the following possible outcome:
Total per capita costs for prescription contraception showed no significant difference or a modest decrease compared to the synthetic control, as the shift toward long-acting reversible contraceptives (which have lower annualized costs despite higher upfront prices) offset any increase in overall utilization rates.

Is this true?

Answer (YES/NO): NO